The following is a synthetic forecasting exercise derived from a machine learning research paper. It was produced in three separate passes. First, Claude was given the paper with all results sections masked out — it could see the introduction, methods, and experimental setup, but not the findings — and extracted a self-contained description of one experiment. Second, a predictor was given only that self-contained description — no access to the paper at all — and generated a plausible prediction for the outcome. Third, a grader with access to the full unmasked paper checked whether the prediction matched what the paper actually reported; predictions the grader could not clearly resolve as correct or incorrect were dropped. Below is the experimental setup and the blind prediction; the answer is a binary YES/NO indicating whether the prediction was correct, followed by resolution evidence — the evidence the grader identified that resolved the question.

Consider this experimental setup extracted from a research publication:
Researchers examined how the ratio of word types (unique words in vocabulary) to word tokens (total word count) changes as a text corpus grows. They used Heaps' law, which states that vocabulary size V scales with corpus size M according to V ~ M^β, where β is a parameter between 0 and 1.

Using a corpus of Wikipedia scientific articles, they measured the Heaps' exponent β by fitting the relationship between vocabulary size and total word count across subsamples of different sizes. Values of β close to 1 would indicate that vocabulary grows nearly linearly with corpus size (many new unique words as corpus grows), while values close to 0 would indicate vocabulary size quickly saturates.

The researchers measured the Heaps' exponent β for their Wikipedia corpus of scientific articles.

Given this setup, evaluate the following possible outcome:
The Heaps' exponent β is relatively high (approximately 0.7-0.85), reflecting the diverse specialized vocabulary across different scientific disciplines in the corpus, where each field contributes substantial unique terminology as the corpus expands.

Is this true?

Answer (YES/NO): NO